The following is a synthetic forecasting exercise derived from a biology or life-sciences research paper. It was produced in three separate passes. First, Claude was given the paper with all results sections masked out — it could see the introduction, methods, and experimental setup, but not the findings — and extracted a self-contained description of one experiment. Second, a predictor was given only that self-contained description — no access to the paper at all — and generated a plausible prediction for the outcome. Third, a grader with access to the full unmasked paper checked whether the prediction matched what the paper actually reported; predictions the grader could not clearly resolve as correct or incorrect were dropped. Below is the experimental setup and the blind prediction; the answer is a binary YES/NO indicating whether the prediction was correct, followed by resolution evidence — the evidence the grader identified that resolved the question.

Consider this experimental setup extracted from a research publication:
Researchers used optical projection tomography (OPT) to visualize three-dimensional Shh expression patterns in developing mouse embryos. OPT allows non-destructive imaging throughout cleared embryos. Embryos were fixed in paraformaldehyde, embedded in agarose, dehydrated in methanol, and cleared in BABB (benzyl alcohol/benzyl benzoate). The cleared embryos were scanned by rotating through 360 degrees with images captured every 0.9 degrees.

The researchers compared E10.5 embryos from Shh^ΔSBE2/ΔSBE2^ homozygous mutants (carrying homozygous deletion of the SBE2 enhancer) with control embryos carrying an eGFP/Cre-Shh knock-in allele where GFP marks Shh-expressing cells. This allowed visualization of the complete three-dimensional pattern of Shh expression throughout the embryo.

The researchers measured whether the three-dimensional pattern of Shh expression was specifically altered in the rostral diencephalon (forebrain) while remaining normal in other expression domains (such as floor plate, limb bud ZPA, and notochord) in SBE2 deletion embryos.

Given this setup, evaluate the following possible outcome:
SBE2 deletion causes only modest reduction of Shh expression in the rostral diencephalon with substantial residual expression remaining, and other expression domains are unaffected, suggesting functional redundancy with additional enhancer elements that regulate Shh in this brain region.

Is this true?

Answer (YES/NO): NO